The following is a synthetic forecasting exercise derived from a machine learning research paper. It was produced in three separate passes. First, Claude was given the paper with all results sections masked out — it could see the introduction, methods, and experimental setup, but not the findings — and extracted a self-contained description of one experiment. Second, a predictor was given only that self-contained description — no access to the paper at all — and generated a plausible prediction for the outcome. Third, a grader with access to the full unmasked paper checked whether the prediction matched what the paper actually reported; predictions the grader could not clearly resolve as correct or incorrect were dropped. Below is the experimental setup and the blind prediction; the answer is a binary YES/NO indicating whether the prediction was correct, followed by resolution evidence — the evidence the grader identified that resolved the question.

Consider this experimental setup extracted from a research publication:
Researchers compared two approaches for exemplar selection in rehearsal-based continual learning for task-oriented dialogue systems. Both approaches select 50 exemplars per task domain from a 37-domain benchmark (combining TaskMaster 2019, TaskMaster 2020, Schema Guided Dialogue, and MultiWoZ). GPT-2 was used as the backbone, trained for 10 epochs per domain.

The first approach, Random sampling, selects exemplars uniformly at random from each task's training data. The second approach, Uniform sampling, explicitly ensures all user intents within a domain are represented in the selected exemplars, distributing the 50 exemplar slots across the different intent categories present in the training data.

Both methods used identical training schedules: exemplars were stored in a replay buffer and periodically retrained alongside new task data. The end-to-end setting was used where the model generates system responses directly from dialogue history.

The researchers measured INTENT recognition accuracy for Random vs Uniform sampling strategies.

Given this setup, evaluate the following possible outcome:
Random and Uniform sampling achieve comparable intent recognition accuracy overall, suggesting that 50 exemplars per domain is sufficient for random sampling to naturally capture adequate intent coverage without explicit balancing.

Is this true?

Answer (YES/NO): NO